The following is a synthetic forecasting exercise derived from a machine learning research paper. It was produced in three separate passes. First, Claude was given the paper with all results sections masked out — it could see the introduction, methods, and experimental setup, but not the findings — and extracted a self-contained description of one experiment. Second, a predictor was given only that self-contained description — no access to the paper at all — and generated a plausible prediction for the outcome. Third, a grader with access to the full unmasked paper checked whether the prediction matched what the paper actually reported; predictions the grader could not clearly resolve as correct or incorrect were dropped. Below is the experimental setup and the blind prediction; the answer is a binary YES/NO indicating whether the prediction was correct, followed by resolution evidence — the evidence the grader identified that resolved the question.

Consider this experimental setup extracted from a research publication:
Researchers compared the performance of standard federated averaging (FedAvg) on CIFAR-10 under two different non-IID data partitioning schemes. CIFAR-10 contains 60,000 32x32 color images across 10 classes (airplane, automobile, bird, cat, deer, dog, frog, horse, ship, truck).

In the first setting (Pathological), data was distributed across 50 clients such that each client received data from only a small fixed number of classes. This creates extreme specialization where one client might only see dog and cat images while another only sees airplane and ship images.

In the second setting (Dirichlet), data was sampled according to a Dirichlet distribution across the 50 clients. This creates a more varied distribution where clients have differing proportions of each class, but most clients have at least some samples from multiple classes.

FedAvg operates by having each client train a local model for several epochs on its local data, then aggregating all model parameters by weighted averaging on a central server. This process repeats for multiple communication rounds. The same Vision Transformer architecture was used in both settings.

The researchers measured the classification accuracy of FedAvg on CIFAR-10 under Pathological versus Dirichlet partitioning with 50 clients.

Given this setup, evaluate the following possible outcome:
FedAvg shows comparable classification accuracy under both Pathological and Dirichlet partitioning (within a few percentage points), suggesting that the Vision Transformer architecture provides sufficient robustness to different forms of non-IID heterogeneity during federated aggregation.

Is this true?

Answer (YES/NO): NO